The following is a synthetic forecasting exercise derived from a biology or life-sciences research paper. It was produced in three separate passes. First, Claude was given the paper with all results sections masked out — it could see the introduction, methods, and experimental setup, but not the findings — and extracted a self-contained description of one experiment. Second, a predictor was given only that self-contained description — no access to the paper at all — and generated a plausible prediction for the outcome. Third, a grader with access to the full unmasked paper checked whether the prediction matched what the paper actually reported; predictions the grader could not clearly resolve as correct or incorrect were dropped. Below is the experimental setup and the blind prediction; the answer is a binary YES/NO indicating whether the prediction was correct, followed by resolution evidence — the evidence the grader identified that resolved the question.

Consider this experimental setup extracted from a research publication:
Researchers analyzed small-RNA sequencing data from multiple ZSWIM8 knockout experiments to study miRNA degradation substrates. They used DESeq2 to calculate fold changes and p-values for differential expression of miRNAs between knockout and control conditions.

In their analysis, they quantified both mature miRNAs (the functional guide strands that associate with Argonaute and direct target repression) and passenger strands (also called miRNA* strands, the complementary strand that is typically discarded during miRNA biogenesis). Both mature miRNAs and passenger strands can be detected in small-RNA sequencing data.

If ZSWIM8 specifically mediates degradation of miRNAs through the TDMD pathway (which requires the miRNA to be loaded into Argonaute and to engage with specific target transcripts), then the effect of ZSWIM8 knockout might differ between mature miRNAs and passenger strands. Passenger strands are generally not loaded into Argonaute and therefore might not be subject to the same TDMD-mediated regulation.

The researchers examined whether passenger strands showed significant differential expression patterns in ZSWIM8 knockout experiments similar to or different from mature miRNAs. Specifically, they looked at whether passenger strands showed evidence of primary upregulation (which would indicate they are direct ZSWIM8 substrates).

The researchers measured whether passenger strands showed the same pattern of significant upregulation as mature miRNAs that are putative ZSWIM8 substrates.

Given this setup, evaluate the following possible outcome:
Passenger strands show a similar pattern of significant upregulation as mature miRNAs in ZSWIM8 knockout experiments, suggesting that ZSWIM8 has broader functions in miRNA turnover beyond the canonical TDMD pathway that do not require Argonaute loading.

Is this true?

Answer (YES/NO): NO